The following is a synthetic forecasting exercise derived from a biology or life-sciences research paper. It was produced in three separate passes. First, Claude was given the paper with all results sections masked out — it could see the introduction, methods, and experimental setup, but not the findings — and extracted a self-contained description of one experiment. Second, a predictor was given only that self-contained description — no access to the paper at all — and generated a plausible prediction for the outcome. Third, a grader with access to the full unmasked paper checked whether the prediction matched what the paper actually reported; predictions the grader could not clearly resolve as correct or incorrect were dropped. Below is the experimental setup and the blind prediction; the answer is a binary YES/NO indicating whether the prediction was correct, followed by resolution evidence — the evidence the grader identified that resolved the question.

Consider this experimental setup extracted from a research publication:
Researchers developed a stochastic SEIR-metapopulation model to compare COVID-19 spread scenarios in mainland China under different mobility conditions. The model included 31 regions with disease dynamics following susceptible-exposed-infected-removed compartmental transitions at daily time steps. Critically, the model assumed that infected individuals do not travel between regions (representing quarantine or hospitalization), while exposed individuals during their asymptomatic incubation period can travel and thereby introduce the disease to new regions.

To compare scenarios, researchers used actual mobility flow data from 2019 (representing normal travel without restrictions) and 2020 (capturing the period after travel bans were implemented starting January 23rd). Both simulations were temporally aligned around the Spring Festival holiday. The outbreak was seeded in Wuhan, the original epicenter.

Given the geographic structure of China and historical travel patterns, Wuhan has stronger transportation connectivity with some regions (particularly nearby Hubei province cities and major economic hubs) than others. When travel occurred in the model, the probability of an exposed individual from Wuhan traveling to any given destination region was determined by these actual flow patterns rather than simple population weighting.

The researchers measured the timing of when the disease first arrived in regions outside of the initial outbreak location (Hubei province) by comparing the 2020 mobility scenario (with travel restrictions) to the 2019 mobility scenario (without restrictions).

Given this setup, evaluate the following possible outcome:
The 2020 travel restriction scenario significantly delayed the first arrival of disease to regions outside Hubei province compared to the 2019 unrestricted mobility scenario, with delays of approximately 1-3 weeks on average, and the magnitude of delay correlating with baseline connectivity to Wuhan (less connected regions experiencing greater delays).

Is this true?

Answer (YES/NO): NO